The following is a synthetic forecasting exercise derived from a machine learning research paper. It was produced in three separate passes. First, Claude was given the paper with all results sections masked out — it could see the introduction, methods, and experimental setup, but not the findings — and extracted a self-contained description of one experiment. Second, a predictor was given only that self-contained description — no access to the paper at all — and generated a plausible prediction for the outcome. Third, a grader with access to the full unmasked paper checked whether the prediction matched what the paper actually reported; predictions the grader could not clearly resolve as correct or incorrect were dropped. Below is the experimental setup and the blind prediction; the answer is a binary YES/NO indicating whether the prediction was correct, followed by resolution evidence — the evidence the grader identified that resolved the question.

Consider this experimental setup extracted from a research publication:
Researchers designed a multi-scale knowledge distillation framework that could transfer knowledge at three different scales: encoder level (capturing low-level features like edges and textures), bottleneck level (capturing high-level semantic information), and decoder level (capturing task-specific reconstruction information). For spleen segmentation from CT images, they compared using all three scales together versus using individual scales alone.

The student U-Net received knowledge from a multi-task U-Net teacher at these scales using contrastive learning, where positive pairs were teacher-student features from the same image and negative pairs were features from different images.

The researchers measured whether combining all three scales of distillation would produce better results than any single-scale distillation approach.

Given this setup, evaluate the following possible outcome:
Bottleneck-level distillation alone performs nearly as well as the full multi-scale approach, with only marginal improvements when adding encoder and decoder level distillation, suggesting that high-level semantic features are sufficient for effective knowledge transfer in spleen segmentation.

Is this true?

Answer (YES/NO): NO